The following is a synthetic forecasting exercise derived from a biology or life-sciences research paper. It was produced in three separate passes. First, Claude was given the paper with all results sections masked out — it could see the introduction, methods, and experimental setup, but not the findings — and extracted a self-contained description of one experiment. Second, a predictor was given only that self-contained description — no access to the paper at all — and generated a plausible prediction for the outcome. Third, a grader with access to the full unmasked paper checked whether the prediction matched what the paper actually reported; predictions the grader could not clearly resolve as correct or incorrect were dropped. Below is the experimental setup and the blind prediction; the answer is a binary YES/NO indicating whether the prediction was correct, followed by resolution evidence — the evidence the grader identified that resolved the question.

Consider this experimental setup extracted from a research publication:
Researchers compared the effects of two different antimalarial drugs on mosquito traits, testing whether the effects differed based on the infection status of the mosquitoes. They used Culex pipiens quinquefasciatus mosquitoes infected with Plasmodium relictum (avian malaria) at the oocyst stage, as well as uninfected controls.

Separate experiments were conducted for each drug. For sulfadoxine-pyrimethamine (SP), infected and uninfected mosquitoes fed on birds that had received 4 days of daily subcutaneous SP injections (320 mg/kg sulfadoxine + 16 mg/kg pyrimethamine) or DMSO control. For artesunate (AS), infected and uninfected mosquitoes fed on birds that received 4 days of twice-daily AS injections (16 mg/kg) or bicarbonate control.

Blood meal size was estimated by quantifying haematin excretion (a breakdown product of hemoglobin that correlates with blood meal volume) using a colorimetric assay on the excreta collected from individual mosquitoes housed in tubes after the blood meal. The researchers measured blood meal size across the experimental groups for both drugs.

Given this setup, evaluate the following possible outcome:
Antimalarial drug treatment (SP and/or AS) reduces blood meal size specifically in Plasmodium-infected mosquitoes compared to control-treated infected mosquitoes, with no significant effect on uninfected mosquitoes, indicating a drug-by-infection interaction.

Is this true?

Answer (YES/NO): NO